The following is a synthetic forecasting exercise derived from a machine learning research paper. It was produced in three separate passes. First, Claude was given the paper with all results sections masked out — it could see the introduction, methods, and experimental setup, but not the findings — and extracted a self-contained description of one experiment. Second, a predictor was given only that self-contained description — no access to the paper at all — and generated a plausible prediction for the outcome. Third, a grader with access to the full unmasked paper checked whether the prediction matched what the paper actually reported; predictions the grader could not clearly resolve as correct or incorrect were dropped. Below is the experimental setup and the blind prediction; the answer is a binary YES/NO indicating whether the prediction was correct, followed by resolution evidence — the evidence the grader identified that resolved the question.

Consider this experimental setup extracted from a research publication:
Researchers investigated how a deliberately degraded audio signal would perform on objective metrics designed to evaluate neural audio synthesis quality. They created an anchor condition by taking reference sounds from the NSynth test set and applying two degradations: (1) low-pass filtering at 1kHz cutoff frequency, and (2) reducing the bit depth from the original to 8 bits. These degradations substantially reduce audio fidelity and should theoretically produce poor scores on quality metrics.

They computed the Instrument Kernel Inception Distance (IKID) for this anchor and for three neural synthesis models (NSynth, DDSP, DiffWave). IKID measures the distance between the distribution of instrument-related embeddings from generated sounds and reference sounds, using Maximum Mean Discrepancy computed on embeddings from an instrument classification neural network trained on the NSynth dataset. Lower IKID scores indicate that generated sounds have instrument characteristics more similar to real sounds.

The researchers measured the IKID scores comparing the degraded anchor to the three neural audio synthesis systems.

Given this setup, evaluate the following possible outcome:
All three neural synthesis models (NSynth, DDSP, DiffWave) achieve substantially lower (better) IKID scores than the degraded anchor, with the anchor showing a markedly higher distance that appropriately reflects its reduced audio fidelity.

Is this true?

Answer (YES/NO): NO